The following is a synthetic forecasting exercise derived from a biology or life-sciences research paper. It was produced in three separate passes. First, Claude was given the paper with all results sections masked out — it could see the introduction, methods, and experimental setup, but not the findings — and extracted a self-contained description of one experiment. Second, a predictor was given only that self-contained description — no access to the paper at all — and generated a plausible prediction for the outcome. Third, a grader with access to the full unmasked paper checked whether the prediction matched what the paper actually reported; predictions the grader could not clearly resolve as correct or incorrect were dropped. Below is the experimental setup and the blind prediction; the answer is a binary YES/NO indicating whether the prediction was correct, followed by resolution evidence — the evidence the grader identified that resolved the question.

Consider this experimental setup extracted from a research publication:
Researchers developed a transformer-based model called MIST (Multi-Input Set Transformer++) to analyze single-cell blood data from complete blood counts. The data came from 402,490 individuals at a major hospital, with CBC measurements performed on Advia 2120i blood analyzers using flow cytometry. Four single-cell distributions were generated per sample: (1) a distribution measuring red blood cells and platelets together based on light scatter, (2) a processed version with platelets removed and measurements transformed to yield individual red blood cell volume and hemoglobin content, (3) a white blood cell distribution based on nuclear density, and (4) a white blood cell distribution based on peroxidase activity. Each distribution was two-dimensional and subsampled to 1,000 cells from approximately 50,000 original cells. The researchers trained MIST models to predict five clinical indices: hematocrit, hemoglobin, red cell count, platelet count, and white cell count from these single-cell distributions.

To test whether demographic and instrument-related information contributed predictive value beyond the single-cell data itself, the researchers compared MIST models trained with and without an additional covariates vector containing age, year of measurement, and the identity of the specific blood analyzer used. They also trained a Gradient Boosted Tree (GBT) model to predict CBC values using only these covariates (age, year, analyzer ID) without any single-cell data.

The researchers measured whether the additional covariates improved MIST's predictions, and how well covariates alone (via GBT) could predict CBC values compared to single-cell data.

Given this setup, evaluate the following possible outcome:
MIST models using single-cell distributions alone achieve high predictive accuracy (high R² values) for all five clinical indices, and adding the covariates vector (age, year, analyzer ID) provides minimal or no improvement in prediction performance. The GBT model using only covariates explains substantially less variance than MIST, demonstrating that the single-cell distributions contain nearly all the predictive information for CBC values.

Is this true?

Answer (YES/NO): YES